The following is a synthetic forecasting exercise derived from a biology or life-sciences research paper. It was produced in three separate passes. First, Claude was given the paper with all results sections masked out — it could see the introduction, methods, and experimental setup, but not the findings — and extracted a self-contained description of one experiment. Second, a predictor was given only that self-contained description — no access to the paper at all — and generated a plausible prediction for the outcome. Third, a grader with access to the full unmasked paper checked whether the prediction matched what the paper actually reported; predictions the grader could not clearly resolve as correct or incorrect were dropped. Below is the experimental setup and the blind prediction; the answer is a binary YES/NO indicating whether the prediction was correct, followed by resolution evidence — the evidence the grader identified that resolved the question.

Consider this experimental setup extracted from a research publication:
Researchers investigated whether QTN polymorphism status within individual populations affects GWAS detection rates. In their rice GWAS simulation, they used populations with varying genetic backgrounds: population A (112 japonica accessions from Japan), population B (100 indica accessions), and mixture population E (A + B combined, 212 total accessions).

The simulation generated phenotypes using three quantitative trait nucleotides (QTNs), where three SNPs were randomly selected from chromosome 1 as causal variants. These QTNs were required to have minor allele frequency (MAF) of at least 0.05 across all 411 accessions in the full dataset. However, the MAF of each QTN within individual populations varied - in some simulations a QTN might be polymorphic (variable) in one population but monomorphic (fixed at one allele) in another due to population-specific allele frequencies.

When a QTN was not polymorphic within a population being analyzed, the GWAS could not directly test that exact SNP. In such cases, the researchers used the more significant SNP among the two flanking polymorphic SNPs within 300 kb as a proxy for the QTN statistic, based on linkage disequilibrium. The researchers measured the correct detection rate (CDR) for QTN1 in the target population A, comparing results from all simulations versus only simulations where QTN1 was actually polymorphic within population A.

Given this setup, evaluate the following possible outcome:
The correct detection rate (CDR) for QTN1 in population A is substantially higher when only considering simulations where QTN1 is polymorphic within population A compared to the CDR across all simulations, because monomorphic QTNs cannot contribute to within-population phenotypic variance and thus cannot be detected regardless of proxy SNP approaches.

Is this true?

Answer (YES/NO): YES